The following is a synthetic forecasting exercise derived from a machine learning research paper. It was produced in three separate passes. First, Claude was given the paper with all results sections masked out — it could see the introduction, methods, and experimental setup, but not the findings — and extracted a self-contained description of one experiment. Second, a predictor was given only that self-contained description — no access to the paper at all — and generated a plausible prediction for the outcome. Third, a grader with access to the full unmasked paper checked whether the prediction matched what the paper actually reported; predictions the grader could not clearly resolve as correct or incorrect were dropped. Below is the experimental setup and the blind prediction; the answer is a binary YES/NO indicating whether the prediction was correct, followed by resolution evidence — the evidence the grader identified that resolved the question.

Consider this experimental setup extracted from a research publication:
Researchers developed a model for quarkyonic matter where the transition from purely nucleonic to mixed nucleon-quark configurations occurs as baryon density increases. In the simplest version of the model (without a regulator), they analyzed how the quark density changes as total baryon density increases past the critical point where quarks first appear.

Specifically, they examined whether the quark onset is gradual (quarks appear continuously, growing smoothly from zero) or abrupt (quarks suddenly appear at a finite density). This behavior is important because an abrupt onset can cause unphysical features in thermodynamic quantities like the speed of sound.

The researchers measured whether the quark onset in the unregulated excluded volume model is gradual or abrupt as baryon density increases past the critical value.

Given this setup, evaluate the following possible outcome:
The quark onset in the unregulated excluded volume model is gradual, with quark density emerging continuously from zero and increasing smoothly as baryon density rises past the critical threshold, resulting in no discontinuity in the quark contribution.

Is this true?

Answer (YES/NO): NO